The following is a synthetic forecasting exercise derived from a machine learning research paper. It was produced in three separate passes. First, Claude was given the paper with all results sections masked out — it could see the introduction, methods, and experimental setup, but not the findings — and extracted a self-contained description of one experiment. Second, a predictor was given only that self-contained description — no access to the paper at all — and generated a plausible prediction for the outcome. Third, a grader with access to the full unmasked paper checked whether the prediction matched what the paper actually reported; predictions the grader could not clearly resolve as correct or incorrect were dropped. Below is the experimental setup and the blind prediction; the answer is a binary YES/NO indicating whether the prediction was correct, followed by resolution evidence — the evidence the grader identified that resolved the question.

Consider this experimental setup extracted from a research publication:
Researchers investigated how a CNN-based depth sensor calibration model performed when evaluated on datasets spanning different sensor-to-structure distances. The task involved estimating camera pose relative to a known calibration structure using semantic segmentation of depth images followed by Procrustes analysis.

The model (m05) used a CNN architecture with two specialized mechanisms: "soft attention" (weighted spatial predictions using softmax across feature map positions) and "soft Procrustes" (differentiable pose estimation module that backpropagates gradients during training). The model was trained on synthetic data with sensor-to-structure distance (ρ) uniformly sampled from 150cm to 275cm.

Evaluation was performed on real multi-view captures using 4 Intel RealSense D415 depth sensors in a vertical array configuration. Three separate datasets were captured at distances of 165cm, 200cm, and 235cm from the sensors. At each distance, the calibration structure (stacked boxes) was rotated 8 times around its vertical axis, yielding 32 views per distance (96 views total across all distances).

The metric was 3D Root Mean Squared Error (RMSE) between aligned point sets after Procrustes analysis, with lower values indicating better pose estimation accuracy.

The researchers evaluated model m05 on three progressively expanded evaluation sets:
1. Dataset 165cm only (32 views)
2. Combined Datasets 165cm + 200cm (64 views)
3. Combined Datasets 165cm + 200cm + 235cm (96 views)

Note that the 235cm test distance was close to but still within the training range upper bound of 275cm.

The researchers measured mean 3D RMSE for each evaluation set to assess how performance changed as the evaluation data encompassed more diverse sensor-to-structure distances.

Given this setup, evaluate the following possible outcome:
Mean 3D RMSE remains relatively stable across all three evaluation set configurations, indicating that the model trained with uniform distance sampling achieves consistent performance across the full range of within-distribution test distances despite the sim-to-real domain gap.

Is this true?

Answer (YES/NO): NO